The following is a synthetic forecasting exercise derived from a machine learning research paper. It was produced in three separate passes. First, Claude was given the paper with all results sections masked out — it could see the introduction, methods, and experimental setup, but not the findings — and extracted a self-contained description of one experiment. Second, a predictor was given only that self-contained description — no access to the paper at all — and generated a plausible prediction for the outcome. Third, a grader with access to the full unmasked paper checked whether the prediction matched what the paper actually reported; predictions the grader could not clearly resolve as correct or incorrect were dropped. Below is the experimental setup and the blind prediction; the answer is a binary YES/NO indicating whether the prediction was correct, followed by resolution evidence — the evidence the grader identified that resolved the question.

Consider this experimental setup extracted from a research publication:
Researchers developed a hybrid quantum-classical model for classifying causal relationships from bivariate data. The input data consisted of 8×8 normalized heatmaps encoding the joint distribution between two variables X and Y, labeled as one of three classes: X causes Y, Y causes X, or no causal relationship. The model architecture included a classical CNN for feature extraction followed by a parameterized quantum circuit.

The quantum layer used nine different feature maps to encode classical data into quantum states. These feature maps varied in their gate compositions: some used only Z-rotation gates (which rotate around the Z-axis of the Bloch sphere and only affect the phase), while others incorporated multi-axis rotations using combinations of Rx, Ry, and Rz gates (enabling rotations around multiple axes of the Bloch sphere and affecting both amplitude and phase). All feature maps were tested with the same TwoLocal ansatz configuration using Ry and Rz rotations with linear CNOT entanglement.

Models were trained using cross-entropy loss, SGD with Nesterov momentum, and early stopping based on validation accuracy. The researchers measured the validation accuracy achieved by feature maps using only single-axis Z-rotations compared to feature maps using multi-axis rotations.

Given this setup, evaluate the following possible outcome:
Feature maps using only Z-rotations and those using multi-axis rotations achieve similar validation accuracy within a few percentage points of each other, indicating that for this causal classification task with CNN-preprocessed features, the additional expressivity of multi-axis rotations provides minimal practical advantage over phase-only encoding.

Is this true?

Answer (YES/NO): NO